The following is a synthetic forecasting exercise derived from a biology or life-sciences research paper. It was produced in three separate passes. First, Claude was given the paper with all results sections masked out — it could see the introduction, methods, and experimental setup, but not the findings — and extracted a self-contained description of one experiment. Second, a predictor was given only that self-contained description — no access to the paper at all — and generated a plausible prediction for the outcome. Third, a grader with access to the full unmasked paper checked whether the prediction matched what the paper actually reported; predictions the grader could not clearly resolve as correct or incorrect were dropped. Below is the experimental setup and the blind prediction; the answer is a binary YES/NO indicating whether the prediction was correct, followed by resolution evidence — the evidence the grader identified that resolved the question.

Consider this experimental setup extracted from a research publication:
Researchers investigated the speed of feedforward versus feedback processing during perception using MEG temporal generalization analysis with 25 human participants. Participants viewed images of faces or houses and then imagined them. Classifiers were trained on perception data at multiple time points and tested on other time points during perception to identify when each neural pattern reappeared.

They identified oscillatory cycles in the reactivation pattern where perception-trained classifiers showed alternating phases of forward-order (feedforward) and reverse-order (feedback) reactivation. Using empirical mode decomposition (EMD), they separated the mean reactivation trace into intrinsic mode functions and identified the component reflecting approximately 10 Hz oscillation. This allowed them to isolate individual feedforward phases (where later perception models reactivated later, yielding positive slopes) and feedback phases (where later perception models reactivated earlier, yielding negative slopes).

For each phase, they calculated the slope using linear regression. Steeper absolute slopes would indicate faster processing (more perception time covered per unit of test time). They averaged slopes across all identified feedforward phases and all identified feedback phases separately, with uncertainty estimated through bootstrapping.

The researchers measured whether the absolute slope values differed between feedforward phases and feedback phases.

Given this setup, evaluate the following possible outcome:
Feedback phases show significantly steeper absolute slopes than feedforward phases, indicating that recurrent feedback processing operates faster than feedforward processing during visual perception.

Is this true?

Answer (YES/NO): NO